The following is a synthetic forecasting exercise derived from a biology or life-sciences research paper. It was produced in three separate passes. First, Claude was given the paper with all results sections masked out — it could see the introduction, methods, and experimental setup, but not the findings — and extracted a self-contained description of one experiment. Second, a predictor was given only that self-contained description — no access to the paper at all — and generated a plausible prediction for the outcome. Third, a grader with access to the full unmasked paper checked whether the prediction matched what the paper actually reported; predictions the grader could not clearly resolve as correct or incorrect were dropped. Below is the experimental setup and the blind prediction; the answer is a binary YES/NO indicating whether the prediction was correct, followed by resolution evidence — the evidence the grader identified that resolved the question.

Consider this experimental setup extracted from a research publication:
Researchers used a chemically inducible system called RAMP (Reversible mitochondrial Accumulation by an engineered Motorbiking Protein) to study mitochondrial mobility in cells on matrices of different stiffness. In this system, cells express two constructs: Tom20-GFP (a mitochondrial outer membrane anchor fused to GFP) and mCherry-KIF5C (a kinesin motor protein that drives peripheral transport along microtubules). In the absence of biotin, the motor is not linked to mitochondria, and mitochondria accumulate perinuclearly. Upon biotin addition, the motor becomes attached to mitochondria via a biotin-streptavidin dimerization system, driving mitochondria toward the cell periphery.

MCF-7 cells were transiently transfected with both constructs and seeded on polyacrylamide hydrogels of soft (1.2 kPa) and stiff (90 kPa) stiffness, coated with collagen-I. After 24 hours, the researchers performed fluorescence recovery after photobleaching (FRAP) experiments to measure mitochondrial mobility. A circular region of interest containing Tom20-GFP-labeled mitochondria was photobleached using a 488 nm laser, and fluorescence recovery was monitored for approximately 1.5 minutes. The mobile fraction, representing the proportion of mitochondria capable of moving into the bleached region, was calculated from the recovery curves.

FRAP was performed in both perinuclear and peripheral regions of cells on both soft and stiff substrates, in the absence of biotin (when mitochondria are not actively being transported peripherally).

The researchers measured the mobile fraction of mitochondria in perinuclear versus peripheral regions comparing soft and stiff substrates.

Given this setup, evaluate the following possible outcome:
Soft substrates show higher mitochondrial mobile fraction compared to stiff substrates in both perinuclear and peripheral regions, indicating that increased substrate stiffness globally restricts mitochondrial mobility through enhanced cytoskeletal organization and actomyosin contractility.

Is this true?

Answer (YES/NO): NO